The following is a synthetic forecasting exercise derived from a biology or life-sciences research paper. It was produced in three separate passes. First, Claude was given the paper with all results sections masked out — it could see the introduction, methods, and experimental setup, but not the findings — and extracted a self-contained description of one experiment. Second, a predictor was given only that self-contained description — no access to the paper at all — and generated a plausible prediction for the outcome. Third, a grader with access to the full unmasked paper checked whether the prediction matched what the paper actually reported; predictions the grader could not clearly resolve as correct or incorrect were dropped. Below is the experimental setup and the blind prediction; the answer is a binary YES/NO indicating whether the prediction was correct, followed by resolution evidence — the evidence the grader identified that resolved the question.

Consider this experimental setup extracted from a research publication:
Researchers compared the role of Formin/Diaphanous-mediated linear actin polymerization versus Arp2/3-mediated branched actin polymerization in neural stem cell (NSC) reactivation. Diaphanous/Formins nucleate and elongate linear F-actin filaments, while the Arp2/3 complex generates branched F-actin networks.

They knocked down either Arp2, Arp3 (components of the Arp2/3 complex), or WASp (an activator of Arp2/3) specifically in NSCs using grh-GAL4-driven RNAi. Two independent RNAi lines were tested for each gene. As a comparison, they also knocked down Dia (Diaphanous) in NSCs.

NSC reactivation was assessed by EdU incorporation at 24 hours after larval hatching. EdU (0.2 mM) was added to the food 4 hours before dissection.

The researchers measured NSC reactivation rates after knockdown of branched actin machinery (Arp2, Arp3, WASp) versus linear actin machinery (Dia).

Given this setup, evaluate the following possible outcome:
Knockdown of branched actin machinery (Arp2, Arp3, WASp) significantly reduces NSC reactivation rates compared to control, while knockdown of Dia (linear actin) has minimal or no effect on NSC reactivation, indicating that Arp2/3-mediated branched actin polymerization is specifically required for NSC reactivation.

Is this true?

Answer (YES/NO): NO